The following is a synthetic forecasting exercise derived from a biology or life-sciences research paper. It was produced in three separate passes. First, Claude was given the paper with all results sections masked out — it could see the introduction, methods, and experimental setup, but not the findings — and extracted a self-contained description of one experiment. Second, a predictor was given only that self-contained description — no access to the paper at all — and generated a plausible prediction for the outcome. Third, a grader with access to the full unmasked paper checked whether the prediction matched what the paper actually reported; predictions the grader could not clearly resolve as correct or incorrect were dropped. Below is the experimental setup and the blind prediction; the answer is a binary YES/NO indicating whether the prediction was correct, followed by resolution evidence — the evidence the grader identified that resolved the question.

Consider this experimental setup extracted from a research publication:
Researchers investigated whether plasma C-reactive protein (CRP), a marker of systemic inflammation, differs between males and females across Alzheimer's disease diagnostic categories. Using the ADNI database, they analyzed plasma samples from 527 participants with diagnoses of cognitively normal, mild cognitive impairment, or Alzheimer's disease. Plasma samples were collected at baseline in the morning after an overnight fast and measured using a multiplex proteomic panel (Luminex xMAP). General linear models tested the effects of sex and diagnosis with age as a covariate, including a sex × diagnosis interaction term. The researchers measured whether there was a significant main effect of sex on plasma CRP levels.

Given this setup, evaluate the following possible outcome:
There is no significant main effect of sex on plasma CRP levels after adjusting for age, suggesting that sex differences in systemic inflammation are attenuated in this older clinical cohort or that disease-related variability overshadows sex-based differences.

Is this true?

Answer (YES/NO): NO